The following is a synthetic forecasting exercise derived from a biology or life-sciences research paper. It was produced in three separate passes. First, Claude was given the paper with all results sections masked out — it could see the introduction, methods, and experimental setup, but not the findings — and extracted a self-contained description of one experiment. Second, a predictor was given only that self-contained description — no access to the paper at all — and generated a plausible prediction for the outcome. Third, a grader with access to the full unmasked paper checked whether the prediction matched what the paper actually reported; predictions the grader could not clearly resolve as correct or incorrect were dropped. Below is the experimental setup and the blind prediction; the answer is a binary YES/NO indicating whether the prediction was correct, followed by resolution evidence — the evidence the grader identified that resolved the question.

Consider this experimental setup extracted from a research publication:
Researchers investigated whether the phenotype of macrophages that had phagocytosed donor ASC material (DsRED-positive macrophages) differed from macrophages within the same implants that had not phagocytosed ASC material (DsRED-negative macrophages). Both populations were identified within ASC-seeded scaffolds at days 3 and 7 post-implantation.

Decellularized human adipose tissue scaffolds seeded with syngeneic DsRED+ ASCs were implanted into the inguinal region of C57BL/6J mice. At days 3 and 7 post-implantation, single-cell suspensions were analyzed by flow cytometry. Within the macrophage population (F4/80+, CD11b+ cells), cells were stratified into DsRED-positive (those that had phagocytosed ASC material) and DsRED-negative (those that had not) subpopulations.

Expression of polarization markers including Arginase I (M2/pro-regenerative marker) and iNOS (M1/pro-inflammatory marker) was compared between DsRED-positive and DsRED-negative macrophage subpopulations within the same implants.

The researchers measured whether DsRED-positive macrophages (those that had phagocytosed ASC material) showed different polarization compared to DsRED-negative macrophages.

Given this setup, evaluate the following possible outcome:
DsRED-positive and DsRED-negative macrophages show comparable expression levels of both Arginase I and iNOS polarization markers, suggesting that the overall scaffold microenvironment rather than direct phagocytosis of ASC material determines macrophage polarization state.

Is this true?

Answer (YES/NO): NO